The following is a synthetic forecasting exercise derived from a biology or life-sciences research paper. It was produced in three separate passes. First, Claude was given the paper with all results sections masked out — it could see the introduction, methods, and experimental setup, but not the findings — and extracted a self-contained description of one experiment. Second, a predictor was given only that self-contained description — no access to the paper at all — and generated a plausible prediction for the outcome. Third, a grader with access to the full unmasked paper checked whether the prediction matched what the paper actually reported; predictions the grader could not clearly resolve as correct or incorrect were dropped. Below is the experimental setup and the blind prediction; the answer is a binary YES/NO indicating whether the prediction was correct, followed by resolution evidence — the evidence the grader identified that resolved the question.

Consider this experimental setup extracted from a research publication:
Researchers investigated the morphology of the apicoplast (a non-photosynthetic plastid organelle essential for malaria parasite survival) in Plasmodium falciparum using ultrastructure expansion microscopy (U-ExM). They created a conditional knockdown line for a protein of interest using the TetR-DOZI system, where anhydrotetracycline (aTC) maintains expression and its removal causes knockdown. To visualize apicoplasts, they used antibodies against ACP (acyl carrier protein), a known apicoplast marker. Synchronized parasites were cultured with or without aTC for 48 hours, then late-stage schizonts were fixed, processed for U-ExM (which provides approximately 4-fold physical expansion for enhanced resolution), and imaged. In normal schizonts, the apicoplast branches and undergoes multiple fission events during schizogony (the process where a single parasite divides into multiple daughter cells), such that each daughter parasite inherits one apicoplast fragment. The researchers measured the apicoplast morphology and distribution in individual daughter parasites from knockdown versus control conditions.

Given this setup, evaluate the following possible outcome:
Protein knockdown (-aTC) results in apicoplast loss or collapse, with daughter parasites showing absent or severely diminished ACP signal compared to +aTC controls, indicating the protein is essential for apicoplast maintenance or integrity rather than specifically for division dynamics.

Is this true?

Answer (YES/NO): NO